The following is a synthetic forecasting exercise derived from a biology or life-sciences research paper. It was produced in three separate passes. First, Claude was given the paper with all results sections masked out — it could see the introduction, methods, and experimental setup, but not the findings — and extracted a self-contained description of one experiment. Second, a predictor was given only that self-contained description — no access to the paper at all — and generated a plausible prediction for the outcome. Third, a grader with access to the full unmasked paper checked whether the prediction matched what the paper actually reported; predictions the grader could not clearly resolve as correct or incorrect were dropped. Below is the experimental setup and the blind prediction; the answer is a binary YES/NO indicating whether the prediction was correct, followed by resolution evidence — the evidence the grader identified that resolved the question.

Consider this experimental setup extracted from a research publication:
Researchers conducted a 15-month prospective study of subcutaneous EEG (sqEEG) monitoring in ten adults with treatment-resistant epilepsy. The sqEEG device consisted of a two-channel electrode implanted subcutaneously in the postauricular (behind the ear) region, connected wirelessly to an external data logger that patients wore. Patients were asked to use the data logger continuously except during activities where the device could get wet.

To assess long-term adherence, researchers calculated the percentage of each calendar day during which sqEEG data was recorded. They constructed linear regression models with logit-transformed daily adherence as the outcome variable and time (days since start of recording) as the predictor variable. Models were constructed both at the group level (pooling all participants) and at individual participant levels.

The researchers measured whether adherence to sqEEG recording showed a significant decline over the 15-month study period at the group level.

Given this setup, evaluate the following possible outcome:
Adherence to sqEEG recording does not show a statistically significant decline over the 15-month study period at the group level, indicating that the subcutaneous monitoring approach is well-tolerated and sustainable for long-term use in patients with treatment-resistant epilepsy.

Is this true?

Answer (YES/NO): YES